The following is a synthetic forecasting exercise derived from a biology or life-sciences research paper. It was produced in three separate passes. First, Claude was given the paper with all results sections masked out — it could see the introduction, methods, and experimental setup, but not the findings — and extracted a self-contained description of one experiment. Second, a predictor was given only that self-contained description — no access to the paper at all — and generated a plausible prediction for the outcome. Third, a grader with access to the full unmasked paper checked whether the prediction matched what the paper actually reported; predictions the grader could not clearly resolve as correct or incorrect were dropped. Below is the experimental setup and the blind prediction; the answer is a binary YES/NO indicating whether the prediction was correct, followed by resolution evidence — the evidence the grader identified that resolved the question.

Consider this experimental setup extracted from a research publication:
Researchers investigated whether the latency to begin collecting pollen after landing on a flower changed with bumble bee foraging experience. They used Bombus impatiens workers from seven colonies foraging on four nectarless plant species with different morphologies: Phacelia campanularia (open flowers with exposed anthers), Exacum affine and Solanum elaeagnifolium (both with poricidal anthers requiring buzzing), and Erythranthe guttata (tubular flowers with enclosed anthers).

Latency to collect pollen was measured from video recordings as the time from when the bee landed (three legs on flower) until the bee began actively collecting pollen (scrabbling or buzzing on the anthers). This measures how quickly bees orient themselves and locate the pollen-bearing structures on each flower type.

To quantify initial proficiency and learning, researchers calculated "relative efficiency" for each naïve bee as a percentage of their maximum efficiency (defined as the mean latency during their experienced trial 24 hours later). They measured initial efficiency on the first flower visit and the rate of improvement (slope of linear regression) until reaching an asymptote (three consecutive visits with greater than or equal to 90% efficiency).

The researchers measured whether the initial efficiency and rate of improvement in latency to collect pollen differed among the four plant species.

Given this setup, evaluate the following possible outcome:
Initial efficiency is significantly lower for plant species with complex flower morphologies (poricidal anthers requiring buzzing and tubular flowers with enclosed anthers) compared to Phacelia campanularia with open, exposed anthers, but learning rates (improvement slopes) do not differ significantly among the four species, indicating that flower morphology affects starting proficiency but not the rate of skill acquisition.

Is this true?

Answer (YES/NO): NO